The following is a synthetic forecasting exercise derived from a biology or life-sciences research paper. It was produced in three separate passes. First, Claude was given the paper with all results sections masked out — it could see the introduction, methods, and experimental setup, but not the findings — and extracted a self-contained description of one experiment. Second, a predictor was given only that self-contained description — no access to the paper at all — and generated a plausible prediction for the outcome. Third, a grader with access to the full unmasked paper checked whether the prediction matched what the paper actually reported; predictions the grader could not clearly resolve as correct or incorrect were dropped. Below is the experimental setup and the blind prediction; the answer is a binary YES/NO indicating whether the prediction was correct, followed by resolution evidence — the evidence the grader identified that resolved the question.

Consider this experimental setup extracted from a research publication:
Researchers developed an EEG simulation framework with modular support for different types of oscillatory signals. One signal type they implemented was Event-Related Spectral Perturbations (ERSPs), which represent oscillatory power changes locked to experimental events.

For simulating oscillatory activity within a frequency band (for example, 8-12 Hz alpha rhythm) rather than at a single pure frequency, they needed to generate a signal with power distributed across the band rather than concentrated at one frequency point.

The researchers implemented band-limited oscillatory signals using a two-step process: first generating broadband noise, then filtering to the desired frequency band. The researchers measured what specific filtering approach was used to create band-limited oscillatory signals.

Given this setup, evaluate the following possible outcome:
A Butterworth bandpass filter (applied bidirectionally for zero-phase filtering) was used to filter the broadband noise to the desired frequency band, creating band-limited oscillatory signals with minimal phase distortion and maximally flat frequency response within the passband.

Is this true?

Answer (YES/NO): NO